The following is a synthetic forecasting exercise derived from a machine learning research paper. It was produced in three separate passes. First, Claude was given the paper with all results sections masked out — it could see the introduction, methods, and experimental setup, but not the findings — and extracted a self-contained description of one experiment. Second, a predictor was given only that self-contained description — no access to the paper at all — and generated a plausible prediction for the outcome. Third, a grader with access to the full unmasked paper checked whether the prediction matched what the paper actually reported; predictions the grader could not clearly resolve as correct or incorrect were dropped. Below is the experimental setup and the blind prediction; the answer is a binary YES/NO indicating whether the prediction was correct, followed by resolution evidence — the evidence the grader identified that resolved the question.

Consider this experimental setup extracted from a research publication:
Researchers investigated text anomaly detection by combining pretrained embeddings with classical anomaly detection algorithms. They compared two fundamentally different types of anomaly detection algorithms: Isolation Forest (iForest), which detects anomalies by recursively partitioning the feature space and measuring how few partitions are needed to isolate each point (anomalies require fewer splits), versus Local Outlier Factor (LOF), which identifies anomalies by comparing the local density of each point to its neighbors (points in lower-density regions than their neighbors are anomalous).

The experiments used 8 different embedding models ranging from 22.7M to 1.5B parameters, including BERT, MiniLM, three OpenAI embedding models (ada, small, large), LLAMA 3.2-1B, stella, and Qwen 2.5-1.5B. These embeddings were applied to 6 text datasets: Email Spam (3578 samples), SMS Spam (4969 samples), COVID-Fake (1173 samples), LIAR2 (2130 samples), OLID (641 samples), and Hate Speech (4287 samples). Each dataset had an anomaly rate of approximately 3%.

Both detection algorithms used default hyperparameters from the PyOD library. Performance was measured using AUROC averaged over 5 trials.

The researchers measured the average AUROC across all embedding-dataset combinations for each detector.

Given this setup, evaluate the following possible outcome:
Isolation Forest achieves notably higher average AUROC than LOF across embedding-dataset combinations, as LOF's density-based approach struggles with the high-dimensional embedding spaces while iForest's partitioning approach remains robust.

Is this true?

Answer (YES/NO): NO